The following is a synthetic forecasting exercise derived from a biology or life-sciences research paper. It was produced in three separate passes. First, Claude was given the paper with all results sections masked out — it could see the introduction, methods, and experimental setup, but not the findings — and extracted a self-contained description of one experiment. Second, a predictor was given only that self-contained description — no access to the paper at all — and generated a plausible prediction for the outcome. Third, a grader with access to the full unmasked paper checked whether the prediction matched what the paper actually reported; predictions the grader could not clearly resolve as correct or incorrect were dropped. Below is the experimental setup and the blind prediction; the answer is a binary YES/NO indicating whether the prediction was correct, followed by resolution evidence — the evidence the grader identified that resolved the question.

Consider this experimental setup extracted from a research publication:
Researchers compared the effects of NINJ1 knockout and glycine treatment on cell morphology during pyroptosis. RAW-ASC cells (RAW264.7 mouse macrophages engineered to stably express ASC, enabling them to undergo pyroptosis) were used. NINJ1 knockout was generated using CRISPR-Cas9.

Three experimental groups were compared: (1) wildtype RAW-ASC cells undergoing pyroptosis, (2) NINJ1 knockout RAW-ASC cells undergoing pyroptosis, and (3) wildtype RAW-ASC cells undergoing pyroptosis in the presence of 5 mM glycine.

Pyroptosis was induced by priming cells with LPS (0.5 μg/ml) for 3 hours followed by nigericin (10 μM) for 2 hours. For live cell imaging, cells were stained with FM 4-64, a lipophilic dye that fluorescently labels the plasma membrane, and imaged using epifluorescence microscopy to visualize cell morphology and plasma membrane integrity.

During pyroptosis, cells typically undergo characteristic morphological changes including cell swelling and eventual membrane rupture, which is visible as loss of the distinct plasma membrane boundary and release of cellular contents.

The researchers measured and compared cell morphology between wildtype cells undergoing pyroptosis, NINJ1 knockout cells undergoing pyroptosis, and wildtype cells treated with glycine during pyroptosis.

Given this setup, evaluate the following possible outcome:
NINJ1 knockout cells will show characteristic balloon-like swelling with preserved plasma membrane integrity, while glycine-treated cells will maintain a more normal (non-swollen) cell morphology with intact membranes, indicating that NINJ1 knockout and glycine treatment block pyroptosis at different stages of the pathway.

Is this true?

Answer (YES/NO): NO